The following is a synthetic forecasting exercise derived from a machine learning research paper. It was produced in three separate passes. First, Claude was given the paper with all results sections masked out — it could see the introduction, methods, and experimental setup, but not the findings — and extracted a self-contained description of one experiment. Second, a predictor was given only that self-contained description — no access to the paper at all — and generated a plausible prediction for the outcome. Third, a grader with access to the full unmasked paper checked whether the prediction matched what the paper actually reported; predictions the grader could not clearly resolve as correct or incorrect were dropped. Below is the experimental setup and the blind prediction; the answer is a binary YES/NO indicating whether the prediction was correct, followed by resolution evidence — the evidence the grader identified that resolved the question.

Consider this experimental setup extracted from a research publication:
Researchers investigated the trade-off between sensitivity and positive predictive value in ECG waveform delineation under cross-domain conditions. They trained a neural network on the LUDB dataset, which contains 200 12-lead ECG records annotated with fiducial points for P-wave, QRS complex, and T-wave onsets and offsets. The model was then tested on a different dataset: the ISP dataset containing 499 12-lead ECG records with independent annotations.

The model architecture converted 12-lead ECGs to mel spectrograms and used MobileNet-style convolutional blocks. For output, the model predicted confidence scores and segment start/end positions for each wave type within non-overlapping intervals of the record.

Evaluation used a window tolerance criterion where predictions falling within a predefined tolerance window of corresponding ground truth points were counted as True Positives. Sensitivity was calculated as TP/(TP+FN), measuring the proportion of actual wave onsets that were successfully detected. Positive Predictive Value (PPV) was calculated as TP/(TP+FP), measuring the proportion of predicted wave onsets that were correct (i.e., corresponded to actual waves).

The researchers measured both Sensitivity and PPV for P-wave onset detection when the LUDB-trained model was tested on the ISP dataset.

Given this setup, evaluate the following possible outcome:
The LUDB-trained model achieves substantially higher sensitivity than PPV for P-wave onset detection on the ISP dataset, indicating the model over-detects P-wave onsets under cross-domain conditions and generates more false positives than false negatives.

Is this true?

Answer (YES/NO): NO